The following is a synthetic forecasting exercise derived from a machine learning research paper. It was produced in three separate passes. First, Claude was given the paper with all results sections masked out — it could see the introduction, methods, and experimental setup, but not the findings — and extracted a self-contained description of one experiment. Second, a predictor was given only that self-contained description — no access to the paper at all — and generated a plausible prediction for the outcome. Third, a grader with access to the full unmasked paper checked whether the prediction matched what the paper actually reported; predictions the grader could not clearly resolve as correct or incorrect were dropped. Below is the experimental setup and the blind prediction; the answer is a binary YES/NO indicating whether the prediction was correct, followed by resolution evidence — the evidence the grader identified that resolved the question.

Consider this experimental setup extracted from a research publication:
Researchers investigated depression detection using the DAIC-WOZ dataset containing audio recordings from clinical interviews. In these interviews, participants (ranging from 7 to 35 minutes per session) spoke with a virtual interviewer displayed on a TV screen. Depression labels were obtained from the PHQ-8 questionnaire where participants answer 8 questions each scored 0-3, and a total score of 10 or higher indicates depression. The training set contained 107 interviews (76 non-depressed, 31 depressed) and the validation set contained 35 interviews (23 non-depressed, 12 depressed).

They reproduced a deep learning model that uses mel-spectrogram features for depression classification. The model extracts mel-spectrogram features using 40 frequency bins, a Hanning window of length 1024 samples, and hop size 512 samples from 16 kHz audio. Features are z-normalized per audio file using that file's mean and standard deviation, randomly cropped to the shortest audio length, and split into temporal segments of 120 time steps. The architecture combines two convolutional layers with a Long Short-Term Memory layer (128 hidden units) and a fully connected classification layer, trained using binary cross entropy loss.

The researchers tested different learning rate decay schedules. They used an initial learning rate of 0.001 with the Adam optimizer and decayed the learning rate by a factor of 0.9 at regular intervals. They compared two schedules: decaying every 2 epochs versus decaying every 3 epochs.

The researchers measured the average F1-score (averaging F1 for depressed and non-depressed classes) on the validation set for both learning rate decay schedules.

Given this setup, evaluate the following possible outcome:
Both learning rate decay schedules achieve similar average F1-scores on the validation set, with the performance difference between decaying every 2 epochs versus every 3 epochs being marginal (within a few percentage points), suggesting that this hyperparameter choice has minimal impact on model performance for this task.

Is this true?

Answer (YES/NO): YES